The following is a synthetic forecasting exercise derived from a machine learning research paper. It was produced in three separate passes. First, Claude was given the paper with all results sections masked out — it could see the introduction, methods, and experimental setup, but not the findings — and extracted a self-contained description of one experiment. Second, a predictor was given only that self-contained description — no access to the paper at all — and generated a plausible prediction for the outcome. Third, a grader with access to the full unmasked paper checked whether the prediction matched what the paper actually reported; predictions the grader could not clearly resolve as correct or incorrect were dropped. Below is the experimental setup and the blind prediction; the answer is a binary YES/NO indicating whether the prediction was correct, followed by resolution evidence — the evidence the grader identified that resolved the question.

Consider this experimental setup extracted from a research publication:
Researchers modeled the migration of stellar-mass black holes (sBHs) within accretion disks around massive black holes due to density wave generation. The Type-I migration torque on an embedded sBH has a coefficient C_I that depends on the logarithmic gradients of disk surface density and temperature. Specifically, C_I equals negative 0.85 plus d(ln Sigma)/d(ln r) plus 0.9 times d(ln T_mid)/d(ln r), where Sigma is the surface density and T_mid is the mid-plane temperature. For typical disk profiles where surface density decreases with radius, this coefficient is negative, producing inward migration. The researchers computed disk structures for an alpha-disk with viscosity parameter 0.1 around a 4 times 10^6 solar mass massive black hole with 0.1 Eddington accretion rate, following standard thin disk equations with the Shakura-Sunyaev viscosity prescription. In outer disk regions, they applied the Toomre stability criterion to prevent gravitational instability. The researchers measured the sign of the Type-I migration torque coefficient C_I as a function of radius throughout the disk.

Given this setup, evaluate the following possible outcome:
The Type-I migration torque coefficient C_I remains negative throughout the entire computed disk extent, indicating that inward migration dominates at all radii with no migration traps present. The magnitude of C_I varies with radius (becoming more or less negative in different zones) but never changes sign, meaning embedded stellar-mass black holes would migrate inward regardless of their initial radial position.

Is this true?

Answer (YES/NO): NO